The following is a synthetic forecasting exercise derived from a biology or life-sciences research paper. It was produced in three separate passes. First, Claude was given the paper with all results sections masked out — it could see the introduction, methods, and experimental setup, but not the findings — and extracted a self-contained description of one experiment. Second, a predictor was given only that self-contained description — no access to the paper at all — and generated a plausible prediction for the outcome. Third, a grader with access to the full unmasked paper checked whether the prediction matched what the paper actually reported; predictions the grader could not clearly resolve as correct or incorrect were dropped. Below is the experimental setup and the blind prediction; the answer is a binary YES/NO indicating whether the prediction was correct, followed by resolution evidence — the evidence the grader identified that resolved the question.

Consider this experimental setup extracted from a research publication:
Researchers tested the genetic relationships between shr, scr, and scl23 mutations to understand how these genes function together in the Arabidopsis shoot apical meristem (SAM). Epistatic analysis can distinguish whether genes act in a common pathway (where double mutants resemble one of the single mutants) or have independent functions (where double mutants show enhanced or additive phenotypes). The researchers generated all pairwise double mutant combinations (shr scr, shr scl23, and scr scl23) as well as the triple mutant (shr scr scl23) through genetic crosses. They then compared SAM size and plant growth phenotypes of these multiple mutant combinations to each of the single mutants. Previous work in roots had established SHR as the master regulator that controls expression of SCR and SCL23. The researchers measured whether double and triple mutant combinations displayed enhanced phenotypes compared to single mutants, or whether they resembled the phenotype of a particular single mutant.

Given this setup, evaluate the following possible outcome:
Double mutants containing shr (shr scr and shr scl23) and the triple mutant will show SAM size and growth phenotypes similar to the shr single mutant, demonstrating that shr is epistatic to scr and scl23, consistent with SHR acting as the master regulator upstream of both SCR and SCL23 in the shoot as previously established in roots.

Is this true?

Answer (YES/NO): YES